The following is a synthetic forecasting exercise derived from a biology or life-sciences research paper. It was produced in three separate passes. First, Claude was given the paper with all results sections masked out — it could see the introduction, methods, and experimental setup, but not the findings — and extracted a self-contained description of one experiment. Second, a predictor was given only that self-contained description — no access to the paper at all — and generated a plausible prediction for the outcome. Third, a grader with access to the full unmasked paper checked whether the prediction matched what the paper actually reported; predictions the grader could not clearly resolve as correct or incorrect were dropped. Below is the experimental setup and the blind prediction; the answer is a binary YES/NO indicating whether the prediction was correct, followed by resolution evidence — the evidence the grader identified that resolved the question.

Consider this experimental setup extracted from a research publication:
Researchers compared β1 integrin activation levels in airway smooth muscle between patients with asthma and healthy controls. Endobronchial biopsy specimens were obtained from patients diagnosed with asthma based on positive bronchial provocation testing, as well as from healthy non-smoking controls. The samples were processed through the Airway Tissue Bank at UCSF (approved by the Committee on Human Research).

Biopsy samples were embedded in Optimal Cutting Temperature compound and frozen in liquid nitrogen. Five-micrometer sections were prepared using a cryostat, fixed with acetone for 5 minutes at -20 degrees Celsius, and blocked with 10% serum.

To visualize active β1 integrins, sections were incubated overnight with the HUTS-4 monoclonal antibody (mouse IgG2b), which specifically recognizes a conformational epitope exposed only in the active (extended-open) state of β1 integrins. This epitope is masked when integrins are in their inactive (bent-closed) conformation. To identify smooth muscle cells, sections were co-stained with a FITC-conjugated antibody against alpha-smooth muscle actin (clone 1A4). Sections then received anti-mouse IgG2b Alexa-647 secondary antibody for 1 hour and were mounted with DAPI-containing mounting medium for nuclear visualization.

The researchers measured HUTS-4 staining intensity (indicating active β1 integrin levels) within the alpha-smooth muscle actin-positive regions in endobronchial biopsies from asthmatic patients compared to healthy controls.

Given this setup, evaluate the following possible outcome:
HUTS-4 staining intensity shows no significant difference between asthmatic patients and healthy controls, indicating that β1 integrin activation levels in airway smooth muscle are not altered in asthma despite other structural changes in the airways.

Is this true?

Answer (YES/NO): NO